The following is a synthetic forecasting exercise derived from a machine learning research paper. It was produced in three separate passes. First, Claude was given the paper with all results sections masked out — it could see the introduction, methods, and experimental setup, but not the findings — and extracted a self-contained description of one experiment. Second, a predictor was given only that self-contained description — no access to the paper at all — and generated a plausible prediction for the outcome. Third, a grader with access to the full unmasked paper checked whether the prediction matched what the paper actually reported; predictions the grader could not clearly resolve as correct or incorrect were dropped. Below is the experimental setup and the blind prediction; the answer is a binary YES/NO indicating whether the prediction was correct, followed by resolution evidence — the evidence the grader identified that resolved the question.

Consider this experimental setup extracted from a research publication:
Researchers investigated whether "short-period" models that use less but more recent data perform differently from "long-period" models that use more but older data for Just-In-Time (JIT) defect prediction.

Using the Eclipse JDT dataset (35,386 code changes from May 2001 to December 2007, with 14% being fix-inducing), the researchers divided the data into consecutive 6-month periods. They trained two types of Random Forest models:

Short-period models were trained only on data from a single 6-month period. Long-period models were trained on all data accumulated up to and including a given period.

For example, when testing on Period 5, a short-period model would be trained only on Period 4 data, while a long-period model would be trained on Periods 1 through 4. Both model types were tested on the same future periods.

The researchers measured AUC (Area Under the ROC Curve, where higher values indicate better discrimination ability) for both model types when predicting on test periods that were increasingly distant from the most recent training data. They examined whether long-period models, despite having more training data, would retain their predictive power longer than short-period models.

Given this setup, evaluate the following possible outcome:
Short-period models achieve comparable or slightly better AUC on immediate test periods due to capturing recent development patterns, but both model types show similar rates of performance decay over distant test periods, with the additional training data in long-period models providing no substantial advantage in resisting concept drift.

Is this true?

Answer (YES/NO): NO